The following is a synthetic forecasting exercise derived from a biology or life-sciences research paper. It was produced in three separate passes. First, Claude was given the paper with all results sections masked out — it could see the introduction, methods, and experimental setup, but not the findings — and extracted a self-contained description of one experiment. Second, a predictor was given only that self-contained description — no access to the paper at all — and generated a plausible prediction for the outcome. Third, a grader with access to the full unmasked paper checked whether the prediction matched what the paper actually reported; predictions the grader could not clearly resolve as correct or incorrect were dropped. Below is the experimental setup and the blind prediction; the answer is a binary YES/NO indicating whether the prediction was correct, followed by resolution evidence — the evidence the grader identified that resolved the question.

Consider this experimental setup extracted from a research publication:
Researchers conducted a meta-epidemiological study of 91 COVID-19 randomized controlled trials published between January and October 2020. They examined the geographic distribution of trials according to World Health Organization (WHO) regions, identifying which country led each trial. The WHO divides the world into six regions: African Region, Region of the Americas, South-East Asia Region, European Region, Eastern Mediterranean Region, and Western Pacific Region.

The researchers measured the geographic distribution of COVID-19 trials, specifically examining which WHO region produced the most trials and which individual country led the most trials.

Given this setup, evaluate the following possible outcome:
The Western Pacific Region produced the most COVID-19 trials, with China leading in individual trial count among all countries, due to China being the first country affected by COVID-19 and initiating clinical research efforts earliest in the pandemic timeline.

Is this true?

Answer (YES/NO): YES